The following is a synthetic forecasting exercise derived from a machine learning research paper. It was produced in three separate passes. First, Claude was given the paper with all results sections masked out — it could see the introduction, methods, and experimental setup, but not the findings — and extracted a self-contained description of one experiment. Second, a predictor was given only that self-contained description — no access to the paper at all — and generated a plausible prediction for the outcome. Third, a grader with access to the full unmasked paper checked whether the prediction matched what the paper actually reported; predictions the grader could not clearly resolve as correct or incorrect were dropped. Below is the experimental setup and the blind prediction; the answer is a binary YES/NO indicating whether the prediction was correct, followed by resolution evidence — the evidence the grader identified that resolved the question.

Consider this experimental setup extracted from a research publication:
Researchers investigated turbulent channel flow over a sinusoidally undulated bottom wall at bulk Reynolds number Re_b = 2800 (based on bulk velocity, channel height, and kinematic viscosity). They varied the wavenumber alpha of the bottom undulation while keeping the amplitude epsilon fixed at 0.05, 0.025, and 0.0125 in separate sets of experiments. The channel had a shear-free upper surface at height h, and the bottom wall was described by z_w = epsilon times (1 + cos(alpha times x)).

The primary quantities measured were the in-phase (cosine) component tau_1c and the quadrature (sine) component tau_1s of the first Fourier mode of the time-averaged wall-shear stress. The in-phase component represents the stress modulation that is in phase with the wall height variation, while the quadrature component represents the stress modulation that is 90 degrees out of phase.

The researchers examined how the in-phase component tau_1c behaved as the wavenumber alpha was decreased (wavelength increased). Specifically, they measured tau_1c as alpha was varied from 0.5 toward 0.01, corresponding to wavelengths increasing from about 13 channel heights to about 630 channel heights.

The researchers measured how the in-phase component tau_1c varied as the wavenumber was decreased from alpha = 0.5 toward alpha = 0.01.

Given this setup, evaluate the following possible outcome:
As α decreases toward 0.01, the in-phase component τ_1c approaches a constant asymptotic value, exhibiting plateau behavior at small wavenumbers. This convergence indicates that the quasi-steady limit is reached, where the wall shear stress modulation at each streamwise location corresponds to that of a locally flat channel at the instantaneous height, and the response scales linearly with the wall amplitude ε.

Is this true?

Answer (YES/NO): NO